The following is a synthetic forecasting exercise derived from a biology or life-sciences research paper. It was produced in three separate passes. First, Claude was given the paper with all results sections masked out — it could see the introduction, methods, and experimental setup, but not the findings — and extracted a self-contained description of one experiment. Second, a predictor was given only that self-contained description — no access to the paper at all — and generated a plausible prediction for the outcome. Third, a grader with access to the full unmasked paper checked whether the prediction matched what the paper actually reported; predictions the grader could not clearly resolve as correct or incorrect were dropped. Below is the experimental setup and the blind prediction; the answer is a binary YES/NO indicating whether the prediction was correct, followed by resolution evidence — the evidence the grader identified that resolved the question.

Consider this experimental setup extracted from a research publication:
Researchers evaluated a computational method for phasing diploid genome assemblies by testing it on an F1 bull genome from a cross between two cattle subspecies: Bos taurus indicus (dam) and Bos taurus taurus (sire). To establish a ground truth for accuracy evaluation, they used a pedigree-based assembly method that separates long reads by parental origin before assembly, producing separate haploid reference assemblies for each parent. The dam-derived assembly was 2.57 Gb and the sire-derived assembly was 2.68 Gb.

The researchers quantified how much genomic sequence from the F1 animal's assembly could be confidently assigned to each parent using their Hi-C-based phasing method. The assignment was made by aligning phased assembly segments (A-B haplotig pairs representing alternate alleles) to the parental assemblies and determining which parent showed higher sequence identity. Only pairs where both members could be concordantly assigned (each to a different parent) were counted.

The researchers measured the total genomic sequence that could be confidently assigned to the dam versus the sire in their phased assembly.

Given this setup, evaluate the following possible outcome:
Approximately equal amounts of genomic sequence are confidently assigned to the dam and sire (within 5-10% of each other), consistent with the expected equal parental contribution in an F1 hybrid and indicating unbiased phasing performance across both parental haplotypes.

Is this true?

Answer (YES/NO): YES